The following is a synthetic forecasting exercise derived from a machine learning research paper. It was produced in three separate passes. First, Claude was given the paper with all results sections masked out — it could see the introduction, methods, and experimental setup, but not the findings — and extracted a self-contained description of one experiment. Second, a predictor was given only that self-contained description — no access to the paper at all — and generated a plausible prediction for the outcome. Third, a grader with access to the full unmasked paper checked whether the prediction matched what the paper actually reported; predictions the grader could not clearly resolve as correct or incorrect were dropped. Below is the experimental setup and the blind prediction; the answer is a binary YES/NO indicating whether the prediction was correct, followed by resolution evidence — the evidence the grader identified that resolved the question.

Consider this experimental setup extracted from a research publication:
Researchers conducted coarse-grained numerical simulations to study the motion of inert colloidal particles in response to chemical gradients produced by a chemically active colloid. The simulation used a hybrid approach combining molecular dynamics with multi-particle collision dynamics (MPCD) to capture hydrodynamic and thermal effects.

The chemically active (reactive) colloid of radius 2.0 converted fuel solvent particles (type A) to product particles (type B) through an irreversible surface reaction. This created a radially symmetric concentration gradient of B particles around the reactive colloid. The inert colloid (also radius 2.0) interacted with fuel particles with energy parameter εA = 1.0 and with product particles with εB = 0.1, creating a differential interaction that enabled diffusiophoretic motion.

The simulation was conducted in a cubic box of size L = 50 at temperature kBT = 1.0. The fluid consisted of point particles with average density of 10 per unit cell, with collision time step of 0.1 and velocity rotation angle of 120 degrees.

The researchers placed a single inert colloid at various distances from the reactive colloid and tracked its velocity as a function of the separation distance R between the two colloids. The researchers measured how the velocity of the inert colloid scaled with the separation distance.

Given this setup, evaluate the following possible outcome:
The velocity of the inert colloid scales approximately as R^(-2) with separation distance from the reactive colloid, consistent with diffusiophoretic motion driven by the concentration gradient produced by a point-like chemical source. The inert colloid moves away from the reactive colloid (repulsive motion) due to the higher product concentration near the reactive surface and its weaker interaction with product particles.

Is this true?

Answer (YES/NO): NO